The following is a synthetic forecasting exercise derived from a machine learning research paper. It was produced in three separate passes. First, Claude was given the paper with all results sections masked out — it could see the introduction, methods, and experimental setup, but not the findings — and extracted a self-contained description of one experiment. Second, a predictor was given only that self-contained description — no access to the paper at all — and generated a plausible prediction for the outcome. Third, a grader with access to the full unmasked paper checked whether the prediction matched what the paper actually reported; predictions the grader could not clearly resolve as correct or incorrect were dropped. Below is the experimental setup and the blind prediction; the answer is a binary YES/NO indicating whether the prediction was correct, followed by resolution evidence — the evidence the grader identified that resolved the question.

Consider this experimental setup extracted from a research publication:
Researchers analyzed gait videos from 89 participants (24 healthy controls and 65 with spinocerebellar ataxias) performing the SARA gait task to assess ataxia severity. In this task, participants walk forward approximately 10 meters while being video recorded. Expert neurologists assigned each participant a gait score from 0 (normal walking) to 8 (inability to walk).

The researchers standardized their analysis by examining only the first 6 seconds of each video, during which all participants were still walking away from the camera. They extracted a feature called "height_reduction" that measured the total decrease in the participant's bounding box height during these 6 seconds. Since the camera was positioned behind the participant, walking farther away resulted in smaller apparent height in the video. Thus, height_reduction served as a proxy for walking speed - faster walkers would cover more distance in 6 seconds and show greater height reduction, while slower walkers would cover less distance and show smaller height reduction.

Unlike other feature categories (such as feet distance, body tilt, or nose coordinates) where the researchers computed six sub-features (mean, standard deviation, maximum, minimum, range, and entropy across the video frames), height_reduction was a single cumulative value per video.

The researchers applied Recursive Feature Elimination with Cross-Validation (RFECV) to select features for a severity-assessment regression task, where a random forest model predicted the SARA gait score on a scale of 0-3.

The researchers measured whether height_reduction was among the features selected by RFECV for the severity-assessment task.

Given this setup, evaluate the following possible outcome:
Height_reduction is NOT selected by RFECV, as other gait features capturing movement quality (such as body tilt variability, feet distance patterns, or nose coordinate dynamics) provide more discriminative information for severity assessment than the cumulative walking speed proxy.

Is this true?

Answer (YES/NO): NO